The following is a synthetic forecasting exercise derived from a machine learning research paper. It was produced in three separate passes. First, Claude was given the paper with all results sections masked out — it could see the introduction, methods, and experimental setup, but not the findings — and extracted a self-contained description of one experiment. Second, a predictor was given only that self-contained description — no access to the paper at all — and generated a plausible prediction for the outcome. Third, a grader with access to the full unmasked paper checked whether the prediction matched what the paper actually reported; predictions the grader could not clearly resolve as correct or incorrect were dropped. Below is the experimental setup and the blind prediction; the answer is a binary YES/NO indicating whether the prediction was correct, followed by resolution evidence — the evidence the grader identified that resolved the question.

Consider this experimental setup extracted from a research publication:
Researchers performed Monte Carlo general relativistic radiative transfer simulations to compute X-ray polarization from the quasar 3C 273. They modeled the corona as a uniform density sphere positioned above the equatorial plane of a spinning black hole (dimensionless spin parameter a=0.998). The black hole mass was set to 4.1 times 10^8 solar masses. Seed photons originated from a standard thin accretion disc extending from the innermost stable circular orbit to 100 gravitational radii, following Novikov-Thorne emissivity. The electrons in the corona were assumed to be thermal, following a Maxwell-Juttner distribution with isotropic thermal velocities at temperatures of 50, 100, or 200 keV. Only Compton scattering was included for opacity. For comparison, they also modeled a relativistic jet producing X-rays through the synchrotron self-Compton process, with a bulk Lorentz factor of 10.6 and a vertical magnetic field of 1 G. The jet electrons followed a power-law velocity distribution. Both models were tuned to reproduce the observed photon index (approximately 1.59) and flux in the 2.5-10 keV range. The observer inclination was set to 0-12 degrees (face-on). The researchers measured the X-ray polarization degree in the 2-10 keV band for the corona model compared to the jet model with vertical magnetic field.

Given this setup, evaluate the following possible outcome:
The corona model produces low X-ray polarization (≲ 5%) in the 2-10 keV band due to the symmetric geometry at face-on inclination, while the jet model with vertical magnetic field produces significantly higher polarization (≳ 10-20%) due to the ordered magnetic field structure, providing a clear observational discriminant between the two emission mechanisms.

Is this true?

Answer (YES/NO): NO